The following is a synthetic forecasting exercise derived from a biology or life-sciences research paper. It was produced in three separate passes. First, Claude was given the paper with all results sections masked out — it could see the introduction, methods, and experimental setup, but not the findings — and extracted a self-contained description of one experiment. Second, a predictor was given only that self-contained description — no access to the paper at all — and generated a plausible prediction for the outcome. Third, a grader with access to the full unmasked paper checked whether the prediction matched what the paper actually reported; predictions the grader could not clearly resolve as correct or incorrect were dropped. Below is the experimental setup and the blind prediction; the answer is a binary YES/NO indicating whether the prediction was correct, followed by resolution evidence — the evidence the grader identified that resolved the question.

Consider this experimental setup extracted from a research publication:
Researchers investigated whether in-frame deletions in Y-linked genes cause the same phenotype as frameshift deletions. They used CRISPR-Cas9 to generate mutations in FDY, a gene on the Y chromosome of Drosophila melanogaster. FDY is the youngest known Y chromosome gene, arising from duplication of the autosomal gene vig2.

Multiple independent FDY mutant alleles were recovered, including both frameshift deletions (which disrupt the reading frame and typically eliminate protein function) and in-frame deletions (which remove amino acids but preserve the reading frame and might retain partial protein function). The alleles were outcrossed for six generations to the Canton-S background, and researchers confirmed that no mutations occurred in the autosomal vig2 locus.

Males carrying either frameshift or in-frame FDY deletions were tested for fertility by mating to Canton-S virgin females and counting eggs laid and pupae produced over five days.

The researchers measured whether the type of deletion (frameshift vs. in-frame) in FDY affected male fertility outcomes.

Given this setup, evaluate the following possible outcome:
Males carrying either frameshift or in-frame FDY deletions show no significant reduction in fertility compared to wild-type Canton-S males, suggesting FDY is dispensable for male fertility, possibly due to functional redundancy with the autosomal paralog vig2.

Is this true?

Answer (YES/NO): NO